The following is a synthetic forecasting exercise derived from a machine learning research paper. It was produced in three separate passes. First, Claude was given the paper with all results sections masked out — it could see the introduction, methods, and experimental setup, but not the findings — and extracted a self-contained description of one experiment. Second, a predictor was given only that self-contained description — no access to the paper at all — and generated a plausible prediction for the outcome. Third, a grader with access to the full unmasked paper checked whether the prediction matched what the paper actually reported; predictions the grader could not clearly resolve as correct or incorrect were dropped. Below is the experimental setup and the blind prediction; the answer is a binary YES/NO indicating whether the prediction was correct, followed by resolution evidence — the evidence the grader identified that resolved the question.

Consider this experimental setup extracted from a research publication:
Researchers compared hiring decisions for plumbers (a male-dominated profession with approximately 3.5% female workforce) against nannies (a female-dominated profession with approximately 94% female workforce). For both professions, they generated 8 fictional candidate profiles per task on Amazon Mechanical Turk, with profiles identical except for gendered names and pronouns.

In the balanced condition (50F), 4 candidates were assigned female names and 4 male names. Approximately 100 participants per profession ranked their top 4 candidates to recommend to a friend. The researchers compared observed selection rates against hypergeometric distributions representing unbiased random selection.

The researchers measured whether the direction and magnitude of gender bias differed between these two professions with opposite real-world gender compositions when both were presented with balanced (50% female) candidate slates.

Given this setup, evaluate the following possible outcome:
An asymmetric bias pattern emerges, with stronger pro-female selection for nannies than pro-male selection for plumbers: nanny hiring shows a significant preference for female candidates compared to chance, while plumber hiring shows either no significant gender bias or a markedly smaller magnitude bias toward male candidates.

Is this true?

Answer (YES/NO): YES